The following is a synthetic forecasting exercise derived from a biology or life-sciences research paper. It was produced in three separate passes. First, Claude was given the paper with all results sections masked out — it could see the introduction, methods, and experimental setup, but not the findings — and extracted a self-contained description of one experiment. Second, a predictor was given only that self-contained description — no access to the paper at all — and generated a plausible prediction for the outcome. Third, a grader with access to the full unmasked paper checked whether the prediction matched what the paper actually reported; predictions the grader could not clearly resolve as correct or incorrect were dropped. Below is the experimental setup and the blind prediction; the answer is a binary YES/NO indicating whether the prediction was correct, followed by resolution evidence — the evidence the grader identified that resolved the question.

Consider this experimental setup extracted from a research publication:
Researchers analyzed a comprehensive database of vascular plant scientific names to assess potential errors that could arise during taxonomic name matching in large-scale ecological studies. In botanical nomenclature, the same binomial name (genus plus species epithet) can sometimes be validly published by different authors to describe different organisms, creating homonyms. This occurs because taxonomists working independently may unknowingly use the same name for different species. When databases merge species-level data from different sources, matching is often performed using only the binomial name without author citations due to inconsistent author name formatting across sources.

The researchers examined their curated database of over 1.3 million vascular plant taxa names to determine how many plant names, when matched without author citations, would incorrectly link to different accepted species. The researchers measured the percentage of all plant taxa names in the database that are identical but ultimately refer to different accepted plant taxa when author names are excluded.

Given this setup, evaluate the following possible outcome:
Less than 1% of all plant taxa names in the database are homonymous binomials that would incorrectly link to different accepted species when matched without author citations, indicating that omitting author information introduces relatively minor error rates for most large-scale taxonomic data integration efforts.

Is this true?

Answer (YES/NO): NO